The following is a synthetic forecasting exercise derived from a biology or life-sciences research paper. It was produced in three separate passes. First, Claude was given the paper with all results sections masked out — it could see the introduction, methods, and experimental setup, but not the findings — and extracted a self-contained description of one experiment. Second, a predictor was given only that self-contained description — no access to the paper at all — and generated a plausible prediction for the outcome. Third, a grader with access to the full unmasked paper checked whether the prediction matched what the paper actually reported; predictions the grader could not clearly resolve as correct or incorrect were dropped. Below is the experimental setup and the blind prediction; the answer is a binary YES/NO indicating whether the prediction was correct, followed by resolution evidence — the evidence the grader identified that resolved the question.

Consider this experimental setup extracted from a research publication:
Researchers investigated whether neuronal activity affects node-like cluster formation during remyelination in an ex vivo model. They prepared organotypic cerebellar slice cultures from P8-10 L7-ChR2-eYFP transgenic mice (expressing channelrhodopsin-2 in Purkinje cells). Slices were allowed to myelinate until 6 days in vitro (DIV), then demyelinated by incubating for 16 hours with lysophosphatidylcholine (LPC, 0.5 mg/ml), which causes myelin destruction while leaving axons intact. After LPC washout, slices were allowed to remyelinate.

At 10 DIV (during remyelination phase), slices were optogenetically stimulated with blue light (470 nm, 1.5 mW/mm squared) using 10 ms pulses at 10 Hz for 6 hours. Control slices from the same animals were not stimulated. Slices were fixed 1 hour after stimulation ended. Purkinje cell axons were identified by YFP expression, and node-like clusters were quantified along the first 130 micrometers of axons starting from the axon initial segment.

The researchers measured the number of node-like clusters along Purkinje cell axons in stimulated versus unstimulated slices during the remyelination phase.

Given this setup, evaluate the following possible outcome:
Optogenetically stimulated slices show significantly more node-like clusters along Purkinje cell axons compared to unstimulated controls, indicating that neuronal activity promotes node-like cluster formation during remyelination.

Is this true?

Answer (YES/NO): YES